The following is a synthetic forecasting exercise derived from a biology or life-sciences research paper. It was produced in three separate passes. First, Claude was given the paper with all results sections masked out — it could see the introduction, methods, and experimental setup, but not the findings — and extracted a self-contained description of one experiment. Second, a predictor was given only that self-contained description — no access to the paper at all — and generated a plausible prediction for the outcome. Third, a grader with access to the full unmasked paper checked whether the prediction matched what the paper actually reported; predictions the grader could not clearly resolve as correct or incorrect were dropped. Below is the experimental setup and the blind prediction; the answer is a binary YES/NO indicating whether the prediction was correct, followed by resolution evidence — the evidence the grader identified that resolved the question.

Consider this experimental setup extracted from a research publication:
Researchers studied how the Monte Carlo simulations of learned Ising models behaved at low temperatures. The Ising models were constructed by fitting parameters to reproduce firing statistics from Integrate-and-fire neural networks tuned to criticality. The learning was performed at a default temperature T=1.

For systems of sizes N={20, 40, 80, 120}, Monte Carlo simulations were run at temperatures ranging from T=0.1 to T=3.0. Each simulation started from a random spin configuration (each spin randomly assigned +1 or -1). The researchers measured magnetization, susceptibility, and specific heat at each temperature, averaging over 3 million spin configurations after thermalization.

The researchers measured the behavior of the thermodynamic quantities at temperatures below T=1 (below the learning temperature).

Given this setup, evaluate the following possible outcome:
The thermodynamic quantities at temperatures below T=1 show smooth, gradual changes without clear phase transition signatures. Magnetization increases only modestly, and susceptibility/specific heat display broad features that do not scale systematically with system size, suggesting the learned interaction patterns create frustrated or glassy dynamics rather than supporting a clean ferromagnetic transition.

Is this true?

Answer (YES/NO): NO